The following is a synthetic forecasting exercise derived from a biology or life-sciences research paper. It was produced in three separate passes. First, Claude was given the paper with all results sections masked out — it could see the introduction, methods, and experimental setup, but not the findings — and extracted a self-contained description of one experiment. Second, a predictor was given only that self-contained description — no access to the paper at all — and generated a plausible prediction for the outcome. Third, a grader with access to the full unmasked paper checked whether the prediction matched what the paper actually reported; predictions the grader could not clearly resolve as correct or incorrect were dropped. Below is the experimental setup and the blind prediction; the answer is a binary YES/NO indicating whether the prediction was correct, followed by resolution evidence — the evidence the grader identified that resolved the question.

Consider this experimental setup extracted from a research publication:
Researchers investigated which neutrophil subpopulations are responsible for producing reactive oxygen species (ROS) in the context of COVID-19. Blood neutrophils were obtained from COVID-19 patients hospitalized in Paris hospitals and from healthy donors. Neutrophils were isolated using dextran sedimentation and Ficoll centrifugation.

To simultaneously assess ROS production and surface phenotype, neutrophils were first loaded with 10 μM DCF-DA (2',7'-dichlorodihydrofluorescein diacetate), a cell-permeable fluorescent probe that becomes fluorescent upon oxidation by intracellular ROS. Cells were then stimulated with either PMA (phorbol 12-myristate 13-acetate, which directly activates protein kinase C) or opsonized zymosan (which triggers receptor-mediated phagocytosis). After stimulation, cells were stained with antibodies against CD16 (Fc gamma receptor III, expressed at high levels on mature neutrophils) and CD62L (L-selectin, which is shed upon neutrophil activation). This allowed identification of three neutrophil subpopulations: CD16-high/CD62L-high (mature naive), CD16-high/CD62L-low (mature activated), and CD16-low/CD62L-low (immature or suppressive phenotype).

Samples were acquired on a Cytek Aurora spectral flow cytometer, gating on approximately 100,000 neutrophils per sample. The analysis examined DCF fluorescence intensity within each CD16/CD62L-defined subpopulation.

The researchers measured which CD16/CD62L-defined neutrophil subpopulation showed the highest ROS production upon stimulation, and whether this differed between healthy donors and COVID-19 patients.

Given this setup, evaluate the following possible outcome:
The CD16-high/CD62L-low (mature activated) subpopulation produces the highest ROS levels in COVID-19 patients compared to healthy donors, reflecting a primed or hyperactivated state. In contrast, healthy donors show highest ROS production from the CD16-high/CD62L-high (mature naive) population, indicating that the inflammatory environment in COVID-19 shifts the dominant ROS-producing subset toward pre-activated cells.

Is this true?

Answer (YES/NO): NO